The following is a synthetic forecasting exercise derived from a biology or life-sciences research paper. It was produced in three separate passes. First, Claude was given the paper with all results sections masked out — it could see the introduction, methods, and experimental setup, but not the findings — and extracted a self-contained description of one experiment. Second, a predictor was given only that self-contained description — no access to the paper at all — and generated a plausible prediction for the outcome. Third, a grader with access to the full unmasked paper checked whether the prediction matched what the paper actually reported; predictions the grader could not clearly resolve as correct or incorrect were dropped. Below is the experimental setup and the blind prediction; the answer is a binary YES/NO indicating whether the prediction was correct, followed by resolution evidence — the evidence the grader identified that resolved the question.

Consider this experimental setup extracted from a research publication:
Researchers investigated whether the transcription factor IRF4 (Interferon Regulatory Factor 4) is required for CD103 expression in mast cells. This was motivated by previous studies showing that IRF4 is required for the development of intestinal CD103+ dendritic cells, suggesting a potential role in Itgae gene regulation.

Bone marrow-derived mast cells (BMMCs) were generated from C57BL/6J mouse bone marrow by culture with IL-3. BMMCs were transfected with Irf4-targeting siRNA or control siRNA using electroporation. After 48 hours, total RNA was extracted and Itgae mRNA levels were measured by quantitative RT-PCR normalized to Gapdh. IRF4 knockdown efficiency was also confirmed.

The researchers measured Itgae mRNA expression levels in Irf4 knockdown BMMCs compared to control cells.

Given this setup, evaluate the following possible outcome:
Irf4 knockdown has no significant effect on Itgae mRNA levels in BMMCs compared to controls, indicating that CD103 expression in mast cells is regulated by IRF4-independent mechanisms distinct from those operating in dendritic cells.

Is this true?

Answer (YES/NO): YES